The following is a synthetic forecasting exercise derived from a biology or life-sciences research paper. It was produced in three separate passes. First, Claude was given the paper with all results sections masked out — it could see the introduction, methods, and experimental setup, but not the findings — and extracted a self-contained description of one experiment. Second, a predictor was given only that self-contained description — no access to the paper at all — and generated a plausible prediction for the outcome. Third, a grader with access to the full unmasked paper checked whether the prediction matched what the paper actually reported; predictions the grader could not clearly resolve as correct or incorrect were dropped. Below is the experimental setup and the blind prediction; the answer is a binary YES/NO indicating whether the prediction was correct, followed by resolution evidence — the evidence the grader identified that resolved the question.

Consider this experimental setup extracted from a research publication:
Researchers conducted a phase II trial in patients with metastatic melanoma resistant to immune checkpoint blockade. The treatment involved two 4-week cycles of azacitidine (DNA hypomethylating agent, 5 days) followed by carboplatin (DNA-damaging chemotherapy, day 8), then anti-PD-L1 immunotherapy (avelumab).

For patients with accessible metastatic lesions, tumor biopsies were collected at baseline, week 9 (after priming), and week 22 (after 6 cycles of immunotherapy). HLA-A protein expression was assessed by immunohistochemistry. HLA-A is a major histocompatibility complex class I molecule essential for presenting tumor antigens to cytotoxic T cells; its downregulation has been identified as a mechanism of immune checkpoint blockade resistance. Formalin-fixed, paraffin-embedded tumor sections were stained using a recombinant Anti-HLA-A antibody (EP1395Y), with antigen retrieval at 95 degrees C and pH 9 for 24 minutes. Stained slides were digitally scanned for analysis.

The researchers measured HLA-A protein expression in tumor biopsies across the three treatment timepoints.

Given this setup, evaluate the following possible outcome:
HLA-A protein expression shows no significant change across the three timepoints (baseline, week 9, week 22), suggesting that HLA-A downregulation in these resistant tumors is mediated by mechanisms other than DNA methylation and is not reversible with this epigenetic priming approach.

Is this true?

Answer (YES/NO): NO